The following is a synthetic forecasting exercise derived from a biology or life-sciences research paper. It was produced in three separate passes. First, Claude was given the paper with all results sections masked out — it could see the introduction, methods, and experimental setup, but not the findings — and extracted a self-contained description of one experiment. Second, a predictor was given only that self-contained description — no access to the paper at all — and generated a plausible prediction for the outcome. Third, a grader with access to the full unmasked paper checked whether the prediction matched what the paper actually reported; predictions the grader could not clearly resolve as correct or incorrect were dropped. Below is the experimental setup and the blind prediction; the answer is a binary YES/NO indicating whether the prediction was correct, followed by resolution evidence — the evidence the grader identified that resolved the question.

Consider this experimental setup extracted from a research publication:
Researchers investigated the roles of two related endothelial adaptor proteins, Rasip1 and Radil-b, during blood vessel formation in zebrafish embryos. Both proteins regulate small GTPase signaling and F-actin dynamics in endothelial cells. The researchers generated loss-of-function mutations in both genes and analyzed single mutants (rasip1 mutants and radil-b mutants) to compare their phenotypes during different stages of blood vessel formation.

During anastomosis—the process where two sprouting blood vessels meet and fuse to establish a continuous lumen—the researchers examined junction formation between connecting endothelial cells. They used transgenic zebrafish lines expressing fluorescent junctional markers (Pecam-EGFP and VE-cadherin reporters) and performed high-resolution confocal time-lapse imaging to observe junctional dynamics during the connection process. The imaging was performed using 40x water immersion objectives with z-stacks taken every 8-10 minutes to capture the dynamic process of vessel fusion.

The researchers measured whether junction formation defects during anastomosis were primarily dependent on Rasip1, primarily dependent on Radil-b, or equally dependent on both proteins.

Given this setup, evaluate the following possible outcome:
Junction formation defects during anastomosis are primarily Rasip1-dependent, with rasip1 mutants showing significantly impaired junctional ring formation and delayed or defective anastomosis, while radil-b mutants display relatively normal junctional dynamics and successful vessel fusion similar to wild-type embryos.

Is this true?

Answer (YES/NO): YES